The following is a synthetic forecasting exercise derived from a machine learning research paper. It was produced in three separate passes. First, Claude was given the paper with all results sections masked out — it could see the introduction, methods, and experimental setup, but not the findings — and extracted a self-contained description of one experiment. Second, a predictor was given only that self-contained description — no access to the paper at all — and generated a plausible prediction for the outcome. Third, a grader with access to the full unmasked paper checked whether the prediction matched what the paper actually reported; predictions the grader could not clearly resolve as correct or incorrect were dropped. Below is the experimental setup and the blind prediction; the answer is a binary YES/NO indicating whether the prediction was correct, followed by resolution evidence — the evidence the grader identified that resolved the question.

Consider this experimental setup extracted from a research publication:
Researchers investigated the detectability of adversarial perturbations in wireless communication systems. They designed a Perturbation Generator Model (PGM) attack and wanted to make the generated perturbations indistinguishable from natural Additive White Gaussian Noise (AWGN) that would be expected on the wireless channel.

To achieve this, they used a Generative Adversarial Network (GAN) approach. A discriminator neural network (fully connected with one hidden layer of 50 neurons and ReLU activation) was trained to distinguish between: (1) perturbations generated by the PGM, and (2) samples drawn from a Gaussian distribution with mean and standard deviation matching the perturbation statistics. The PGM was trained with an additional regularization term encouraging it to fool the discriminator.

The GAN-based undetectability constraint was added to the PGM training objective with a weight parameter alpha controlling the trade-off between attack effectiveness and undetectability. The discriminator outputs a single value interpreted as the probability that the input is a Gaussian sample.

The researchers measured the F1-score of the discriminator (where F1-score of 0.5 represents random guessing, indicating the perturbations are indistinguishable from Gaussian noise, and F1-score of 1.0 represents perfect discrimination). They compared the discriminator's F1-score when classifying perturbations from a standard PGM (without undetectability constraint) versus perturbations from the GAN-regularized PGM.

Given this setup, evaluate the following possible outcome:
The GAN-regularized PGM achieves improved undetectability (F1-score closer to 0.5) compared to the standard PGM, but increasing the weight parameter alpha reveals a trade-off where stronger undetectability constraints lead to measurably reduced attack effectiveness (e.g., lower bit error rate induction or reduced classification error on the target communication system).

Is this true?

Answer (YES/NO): YES